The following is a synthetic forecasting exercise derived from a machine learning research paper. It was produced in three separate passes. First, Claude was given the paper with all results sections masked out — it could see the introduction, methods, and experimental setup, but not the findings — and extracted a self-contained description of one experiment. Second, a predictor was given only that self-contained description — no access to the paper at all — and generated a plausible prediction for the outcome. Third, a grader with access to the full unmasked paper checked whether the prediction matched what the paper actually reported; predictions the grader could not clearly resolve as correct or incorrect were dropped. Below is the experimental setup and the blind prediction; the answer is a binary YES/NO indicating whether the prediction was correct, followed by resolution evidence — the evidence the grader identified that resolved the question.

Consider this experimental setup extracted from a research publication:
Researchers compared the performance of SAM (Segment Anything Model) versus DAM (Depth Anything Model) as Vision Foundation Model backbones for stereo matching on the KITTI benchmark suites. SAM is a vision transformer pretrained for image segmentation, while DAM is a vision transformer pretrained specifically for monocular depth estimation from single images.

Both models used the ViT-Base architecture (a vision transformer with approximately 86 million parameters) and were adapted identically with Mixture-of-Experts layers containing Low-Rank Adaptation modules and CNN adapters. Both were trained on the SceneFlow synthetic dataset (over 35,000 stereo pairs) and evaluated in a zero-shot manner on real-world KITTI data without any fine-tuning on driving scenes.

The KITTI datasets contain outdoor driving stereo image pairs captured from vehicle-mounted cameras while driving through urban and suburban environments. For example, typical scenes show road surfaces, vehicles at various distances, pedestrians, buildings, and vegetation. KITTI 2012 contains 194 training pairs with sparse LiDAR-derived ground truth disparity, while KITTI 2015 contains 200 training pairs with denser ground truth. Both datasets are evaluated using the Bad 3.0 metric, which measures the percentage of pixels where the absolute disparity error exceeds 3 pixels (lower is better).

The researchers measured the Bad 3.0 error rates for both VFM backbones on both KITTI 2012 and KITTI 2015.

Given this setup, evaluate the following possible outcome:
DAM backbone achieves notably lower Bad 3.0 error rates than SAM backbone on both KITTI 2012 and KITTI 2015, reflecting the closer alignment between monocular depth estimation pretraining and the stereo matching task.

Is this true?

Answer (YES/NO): NO